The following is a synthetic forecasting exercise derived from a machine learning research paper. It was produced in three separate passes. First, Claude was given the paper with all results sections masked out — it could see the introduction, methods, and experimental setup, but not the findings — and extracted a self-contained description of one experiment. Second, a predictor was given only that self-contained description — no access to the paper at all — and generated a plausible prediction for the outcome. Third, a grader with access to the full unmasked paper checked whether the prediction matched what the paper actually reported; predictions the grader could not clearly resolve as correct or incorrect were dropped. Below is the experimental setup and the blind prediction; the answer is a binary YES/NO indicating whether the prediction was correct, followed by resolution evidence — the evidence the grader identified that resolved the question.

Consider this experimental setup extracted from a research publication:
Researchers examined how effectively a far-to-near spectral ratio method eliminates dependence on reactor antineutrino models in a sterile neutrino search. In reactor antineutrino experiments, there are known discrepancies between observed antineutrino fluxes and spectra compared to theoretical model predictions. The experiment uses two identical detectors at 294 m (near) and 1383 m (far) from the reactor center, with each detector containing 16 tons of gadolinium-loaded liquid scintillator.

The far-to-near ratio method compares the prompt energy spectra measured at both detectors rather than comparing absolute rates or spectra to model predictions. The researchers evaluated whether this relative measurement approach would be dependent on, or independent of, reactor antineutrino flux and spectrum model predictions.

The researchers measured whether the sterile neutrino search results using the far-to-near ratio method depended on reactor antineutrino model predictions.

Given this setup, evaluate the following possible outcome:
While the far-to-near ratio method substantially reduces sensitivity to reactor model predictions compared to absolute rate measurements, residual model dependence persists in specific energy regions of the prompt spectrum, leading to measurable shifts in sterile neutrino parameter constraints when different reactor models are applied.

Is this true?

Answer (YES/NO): NO